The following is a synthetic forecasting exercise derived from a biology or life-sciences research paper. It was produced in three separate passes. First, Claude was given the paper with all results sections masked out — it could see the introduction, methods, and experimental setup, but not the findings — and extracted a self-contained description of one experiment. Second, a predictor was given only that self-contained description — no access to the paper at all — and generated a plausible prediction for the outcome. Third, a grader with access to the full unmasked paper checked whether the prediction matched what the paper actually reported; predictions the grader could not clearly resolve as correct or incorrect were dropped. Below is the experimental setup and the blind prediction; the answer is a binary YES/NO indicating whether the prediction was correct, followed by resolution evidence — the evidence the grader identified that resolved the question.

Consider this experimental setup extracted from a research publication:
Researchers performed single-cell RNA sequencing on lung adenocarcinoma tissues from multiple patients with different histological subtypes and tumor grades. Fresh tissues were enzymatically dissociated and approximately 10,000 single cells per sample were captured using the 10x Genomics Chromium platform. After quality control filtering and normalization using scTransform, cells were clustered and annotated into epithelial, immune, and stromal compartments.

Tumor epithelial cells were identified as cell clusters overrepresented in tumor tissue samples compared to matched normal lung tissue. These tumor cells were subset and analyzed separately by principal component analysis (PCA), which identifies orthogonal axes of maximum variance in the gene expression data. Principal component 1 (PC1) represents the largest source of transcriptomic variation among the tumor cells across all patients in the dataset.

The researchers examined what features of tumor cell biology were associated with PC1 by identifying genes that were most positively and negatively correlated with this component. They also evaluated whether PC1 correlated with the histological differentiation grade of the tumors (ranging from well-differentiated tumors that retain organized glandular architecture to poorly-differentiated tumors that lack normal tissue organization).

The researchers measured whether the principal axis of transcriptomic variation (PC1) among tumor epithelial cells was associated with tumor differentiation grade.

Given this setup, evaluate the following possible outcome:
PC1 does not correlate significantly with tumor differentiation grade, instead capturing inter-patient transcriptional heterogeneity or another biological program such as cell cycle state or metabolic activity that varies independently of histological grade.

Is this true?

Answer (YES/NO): NO